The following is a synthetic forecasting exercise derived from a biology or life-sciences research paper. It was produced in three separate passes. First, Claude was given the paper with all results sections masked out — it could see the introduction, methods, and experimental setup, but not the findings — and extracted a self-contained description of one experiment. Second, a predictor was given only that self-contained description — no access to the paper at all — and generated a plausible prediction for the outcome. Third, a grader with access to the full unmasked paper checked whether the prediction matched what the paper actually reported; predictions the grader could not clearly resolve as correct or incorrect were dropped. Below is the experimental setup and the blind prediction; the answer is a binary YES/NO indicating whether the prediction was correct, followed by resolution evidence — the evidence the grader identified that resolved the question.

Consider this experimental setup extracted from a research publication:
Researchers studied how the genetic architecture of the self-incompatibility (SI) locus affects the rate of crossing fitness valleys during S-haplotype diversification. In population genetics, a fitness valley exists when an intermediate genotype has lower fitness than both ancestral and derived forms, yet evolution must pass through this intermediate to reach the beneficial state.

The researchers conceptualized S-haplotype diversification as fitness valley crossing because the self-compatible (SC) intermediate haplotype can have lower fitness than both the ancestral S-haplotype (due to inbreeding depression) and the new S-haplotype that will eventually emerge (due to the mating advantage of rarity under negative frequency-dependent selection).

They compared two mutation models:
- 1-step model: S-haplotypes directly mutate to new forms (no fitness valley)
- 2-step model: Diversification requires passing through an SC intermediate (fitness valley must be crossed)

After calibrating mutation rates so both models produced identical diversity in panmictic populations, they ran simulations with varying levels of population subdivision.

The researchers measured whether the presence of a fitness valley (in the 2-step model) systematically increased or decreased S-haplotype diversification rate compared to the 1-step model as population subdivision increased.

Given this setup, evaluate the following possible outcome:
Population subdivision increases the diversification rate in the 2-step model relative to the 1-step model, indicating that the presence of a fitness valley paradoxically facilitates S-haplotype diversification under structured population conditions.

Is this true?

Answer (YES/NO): YES